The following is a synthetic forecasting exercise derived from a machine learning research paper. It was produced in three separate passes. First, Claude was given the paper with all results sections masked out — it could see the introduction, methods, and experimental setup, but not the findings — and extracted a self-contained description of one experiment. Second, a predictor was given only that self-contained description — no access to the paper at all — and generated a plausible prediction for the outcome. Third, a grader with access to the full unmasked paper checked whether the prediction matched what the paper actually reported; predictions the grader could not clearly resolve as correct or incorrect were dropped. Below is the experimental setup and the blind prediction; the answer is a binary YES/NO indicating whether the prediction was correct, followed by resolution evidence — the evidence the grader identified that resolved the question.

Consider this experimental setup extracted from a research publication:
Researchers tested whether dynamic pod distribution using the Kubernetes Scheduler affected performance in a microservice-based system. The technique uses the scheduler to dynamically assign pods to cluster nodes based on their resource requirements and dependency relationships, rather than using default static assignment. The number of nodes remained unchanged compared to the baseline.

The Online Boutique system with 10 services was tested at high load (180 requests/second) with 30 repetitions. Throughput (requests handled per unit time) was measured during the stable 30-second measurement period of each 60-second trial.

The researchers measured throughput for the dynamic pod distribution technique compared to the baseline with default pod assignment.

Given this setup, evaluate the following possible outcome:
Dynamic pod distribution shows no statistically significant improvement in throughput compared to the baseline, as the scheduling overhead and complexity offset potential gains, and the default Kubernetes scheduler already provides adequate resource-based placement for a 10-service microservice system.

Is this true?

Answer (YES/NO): YES